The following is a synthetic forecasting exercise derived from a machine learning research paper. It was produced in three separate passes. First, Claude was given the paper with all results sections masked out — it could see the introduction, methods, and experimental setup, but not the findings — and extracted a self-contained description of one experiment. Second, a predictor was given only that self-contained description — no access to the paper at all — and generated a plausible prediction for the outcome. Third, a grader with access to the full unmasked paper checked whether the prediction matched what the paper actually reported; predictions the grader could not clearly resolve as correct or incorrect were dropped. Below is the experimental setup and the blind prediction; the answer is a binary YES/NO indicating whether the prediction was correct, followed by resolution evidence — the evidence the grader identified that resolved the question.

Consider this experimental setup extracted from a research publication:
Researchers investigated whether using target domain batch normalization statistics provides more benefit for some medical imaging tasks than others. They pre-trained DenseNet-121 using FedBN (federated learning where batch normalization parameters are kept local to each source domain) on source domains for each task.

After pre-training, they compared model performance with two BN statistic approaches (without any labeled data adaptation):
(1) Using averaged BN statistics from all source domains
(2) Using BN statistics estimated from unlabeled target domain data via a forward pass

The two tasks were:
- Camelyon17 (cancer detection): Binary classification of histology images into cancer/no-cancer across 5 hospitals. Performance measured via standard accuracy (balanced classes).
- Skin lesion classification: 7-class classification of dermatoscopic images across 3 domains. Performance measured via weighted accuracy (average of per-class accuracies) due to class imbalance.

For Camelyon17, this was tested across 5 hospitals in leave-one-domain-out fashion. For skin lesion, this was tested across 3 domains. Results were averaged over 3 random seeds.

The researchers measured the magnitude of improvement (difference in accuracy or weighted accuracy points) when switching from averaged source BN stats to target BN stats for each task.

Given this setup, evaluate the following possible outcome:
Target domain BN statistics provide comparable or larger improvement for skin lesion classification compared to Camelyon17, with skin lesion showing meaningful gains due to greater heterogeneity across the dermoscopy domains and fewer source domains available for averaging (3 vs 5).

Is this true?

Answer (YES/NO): NO